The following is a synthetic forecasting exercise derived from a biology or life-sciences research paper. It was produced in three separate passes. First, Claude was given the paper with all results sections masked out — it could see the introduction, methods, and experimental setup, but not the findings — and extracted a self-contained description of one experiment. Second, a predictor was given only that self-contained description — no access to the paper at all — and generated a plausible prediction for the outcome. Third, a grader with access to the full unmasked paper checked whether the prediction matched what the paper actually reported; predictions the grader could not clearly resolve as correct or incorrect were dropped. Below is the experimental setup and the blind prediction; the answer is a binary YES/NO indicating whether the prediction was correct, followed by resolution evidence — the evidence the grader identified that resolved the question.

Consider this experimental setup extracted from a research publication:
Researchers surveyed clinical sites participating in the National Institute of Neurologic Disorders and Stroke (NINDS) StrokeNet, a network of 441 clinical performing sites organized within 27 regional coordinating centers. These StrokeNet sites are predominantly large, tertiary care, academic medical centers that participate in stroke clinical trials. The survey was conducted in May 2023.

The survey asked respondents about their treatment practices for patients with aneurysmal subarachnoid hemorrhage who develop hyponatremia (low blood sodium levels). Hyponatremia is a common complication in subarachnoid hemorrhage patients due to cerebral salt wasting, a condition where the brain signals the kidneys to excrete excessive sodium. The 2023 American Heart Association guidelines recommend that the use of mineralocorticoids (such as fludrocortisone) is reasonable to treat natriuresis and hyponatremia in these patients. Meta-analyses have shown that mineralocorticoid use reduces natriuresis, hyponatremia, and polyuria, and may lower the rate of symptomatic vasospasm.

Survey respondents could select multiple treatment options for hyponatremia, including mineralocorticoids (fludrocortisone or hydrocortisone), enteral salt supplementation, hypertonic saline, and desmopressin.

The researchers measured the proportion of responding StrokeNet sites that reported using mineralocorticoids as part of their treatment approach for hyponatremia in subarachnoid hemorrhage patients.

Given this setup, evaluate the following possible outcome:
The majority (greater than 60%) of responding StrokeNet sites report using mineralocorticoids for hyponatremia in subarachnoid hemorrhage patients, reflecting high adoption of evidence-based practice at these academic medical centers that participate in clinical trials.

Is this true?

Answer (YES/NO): YES